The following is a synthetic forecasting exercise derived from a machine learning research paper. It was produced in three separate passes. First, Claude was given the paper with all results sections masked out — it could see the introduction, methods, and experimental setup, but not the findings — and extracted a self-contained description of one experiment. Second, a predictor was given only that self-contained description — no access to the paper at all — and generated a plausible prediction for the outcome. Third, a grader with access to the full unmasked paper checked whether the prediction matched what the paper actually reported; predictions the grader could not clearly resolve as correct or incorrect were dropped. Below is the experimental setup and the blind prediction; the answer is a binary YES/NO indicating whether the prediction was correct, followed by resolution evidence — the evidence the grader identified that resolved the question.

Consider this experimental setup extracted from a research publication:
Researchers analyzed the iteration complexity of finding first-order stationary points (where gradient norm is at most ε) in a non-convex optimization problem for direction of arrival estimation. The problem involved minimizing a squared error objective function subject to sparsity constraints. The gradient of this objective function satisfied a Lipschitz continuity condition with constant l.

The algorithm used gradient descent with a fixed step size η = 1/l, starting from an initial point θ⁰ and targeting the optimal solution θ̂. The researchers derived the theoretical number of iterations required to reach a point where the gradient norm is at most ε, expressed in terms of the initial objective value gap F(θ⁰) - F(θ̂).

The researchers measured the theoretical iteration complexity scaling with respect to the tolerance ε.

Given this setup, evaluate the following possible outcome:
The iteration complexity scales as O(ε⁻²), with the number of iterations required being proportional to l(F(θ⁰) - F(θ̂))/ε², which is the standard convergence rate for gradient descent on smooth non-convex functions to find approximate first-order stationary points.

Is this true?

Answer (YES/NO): YES